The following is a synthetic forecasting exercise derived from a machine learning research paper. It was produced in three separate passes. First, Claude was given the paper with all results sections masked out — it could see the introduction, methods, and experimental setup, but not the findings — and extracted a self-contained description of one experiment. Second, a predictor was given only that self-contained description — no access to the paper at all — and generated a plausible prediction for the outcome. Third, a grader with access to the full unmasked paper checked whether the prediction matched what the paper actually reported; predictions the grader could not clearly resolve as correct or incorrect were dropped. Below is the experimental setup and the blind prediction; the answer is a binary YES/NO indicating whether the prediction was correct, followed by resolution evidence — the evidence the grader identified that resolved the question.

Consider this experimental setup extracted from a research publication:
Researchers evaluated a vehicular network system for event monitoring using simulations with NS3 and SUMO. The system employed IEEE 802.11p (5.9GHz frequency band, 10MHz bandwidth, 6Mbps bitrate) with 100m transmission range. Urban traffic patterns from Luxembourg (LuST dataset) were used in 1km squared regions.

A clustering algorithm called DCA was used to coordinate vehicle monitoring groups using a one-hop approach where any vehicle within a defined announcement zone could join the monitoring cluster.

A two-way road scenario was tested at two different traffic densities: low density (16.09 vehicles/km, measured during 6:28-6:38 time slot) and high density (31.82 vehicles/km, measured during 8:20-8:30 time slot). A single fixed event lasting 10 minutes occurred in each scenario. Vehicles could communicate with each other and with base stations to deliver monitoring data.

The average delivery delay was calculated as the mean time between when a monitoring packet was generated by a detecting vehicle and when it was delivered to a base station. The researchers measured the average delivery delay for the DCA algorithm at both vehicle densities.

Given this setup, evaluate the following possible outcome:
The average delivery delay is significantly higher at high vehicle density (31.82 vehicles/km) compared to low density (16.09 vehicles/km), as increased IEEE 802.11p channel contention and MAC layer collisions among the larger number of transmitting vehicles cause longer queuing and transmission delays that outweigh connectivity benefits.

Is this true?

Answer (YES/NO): YES